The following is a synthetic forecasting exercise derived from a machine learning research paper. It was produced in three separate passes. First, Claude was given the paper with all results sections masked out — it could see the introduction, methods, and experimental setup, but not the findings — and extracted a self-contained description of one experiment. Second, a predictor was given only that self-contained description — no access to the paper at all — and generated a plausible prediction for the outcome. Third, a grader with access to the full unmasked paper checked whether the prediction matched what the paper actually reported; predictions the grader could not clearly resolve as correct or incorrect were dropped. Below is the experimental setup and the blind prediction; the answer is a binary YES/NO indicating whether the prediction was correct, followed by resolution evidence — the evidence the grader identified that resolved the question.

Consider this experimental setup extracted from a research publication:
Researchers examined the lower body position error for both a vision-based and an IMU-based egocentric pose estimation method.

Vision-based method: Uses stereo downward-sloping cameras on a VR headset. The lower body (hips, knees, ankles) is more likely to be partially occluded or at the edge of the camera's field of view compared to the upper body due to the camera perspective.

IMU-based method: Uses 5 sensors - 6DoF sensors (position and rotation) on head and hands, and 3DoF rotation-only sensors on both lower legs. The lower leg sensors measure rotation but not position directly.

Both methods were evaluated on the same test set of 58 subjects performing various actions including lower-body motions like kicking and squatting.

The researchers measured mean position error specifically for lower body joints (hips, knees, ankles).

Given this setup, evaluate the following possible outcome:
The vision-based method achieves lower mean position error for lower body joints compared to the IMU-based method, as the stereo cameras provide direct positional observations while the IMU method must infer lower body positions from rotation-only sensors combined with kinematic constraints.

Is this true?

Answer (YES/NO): NO